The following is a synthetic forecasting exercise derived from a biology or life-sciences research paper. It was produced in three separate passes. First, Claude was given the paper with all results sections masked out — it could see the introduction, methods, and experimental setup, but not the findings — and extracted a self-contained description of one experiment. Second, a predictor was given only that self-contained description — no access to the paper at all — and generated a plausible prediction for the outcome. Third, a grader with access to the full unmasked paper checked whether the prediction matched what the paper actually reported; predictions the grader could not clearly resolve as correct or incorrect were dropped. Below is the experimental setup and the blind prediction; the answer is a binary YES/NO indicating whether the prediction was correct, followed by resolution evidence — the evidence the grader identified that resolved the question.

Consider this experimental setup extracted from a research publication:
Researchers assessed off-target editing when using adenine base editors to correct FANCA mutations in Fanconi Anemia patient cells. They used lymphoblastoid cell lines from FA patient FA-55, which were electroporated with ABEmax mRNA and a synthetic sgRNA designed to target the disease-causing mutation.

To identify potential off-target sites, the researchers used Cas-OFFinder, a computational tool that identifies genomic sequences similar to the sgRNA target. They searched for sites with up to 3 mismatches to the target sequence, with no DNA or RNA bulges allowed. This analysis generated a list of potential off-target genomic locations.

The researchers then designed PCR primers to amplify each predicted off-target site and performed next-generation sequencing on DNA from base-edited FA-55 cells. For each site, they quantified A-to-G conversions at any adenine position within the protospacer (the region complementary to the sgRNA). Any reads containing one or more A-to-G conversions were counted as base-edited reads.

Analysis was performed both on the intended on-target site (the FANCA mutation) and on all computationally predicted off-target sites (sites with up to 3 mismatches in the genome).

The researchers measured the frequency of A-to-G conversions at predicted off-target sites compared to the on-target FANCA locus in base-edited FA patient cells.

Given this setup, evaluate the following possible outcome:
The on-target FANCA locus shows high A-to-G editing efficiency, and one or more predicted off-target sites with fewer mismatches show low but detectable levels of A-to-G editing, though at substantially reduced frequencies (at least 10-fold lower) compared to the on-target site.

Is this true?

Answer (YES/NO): NO